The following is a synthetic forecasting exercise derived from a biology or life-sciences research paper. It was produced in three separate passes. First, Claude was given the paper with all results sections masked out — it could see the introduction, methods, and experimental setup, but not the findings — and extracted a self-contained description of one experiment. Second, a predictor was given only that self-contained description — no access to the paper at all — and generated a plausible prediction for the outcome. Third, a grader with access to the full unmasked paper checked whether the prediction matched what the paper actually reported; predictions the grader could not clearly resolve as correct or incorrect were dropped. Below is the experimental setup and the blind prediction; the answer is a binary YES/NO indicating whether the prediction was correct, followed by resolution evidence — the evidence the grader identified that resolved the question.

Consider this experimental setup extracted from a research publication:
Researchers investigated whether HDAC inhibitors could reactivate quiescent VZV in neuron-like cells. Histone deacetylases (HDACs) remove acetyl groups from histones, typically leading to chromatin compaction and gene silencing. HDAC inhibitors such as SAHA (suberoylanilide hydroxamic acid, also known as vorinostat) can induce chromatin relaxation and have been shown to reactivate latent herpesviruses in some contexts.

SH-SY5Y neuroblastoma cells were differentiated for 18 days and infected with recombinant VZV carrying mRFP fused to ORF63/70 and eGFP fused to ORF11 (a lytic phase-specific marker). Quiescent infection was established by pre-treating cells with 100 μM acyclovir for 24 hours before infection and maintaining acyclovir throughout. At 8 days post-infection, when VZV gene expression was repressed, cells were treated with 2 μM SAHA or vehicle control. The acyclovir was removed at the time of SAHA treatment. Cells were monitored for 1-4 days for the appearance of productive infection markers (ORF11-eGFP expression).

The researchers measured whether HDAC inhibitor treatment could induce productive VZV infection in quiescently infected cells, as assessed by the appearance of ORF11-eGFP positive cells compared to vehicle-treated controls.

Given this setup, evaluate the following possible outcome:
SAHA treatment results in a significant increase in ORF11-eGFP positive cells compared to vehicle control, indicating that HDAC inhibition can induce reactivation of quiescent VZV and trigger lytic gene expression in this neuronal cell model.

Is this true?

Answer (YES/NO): NO